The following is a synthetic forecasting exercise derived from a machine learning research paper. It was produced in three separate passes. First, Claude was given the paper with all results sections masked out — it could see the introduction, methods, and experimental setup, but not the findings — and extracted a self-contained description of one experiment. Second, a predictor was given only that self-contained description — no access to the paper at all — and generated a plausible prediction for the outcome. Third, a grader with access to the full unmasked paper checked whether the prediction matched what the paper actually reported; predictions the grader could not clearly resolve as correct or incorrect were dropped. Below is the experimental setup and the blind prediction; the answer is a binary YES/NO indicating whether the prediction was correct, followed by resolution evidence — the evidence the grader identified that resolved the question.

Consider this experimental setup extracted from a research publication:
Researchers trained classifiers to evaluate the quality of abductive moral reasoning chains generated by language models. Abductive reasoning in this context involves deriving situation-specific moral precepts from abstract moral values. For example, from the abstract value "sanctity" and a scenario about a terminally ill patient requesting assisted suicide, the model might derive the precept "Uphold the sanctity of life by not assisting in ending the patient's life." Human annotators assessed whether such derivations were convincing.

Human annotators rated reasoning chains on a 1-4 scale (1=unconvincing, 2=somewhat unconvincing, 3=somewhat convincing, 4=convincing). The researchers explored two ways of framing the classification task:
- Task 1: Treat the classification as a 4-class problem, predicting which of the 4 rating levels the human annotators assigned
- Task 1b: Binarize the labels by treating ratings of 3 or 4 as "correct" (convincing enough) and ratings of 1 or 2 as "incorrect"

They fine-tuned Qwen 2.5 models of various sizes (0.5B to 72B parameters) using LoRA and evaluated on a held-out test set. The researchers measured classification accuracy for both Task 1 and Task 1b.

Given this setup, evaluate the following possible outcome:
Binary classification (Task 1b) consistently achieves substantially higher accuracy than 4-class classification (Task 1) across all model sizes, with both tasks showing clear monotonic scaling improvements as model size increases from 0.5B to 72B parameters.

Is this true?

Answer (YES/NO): NO